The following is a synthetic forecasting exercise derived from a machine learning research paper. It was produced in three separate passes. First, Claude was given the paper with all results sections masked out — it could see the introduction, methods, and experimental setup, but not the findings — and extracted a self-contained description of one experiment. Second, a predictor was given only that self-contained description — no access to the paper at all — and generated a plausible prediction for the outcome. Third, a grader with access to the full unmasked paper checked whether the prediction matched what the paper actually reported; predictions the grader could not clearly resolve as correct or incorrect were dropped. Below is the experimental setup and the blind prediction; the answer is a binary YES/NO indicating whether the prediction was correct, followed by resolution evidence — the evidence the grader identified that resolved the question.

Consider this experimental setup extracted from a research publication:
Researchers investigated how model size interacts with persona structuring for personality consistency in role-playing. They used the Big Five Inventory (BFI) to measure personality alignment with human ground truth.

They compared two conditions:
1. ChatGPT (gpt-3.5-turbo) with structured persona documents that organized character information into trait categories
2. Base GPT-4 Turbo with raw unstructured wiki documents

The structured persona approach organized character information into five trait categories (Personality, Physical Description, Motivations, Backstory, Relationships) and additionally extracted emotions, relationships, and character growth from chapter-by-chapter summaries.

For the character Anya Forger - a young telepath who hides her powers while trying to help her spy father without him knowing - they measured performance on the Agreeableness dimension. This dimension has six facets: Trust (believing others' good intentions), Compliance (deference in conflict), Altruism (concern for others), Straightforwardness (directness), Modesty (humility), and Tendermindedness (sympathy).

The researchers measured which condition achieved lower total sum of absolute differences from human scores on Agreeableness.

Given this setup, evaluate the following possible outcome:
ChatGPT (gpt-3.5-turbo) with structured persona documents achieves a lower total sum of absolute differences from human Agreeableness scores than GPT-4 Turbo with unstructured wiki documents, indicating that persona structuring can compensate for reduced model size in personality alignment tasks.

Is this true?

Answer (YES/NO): NO